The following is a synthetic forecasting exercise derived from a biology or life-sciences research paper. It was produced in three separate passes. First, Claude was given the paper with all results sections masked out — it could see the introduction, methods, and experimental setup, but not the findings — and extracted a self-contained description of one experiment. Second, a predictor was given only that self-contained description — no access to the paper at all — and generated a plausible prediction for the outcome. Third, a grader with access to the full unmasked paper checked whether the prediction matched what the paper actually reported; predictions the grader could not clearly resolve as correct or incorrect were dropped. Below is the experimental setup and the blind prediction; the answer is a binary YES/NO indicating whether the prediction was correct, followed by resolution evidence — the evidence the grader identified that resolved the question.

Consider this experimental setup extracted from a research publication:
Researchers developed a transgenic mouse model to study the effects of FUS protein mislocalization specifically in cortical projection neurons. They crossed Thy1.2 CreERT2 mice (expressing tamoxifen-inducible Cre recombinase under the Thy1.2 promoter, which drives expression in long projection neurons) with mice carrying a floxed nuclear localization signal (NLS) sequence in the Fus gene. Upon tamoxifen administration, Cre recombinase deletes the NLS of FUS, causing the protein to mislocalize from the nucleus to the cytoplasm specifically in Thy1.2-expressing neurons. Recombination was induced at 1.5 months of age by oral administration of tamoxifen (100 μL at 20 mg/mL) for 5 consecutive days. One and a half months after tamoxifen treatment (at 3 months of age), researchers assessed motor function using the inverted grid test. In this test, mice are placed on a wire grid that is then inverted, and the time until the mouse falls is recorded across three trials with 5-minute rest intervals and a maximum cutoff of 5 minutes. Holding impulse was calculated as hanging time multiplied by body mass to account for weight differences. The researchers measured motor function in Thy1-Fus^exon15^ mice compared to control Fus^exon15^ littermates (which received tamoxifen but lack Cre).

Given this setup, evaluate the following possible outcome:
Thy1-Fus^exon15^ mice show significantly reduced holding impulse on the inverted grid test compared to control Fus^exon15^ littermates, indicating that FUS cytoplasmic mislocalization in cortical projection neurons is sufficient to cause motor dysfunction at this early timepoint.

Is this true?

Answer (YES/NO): NO